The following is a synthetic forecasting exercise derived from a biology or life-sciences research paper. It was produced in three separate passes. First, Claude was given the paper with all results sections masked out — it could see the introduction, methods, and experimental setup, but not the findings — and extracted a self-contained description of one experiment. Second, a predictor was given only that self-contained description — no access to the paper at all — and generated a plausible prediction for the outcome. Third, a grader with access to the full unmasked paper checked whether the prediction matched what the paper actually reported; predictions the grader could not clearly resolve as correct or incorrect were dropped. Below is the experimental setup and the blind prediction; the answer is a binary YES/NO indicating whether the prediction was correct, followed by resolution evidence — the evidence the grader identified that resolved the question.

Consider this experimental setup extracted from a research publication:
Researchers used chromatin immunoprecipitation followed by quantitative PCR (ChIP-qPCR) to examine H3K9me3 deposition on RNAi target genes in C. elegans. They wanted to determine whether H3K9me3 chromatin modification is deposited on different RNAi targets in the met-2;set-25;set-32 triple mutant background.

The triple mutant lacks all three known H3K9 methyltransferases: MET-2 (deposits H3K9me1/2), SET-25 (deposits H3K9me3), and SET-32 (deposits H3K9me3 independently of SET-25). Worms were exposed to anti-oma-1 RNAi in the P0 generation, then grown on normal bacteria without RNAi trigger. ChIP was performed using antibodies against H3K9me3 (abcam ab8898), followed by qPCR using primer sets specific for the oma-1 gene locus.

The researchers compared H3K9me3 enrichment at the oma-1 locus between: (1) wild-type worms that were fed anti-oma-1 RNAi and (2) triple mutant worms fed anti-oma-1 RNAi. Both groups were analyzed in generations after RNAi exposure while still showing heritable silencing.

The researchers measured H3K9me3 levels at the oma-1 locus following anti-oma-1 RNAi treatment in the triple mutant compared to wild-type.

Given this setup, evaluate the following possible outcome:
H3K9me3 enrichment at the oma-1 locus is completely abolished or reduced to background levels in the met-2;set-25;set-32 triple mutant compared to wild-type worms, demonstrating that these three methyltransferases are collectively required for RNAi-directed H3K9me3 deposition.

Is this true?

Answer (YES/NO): YES